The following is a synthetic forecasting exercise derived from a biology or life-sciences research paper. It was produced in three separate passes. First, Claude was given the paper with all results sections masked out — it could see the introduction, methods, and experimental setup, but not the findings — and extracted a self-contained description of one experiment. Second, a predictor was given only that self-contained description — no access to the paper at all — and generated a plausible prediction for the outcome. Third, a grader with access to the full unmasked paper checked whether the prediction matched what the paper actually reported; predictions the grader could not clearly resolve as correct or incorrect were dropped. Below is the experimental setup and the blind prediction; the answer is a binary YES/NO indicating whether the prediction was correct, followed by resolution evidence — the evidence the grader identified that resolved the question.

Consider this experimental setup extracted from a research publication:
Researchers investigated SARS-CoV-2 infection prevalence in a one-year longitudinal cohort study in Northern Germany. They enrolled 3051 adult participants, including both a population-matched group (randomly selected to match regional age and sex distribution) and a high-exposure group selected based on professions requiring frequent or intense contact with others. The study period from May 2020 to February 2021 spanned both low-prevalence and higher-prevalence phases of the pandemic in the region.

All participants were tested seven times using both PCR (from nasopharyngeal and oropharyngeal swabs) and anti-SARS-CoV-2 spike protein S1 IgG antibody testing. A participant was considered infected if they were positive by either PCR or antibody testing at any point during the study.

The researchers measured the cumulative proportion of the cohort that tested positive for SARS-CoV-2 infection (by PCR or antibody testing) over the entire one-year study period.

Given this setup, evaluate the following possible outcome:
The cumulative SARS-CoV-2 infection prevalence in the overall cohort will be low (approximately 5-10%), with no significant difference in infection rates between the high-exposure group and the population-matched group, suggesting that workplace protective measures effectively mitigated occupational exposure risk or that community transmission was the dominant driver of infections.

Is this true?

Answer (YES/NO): NO